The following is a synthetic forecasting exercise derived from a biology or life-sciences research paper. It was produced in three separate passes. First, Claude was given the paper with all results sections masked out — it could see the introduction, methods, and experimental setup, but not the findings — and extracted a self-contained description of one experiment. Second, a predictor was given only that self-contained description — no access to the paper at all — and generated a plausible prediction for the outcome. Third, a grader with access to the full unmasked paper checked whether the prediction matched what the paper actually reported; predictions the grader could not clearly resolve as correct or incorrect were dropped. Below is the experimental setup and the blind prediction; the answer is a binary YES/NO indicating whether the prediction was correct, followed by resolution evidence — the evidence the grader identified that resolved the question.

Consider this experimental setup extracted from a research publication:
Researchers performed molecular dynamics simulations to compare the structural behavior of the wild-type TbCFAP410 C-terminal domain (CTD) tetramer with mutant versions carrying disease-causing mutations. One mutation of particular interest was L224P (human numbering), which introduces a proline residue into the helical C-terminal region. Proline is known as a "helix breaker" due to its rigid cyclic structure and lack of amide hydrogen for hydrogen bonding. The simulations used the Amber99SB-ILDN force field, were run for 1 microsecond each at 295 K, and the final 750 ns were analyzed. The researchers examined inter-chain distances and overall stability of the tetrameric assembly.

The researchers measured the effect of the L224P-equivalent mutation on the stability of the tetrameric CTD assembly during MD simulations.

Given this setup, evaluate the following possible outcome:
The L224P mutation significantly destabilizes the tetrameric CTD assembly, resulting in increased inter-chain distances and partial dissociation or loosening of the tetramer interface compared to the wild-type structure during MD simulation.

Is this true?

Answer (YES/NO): YES